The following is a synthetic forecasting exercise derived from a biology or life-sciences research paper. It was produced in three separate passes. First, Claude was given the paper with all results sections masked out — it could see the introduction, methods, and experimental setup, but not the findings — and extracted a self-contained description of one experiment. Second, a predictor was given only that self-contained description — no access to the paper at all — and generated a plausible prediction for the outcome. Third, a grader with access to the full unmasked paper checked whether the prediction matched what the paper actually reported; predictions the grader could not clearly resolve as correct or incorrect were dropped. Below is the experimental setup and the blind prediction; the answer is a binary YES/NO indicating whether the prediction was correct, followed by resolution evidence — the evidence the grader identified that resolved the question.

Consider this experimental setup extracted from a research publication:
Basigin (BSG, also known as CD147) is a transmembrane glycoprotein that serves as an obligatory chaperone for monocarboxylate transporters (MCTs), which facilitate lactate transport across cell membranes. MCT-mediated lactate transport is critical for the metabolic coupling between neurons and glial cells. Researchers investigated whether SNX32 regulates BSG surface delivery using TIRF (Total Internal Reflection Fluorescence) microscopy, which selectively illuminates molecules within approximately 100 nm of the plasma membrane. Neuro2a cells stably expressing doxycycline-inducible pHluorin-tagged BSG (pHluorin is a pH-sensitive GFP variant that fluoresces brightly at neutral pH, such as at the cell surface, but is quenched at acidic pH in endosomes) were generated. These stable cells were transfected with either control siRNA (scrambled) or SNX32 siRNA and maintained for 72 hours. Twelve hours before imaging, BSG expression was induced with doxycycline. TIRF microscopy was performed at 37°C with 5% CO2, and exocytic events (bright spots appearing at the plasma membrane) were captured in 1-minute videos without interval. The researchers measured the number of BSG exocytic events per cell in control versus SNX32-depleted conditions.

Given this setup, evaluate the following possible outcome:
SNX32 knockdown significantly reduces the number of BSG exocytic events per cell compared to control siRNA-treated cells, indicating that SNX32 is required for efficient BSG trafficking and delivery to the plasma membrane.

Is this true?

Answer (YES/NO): YES